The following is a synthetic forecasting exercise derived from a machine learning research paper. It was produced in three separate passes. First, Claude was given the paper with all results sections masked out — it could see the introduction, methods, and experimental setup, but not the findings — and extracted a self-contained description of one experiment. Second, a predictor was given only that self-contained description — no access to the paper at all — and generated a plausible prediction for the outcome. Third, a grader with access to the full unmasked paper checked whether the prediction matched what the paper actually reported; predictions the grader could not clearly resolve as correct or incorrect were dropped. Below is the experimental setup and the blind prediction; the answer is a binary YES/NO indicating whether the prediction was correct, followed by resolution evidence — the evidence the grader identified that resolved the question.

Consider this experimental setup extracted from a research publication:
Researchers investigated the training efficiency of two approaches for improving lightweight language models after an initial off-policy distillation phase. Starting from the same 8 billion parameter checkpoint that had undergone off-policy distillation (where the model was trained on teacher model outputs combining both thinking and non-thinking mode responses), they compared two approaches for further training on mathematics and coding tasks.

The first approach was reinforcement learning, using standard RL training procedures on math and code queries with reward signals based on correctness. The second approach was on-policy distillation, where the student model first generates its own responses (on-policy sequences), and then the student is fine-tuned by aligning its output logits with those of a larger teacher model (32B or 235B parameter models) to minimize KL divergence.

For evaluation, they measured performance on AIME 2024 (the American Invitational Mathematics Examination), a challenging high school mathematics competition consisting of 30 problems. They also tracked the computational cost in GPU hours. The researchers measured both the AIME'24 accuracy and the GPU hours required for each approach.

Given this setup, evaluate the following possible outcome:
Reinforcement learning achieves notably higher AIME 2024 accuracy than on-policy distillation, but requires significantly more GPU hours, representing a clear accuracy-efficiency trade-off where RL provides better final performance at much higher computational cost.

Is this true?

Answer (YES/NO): NO